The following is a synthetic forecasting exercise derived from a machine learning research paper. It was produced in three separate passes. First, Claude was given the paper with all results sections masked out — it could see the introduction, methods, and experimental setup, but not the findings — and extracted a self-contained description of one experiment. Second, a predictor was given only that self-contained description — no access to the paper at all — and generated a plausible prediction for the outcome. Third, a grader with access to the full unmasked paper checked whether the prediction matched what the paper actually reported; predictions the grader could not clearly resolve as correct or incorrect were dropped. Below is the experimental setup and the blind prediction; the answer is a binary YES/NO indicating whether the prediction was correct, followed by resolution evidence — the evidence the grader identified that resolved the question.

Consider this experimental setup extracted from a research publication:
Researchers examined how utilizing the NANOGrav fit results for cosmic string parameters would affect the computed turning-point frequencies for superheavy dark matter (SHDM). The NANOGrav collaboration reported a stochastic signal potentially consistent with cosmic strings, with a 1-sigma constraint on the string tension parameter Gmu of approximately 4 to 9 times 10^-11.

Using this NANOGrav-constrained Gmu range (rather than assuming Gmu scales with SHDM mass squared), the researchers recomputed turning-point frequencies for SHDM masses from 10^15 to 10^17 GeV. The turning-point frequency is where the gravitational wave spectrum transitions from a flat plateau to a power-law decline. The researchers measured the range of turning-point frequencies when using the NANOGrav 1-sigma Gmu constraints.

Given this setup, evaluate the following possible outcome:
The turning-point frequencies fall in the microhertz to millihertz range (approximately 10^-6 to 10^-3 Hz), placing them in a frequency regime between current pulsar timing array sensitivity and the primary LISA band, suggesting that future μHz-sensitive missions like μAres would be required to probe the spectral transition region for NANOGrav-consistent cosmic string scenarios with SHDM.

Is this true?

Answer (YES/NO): NO